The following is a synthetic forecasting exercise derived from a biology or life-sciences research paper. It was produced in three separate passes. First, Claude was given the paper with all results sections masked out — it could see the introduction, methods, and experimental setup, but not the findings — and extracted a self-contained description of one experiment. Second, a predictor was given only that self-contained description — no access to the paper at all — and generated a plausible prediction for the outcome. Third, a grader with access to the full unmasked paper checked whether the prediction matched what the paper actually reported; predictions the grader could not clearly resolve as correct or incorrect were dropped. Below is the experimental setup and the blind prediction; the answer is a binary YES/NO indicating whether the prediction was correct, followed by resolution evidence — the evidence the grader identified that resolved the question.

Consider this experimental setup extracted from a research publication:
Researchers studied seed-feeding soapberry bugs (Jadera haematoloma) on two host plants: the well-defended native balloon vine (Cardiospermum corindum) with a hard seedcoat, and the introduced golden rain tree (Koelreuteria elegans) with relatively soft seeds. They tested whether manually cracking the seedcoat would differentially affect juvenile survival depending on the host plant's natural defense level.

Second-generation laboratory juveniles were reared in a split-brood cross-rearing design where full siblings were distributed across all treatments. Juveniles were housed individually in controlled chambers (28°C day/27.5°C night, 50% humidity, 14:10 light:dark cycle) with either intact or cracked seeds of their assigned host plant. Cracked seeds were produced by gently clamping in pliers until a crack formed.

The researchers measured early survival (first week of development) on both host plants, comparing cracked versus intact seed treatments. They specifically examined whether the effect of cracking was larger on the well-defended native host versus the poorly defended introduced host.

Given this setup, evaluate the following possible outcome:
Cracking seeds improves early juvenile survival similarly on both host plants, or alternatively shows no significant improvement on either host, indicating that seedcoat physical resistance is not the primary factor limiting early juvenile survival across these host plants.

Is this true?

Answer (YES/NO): NO